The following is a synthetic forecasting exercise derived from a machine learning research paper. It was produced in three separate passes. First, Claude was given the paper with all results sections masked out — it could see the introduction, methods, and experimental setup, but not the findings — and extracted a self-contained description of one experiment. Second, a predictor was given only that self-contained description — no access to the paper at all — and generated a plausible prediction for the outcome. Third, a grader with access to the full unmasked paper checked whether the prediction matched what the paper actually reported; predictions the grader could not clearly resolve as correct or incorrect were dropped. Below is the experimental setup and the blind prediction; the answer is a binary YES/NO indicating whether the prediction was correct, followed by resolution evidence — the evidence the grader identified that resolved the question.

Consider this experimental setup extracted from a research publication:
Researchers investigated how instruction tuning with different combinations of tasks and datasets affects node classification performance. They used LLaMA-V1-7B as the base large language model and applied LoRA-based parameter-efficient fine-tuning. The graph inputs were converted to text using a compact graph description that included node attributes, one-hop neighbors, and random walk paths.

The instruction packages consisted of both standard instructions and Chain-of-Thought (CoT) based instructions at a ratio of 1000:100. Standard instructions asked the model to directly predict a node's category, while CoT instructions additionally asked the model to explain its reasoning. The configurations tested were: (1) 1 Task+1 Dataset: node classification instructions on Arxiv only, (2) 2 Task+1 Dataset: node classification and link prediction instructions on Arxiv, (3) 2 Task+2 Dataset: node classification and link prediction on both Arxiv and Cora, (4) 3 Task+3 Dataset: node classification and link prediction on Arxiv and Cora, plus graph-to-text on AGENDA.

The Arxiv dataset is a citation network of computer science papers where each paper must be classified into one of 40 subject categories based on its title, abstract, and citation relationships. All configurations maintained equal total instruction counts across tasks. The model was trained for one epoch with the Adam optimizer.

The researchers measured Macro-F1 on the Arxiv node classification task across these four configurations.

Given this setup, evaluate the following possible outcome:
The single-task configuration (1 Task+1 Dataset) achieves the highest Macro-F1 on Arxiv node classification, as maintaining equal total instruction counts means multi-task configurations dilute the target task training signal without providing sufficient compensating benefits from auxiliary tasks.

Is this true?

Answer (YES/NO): NO